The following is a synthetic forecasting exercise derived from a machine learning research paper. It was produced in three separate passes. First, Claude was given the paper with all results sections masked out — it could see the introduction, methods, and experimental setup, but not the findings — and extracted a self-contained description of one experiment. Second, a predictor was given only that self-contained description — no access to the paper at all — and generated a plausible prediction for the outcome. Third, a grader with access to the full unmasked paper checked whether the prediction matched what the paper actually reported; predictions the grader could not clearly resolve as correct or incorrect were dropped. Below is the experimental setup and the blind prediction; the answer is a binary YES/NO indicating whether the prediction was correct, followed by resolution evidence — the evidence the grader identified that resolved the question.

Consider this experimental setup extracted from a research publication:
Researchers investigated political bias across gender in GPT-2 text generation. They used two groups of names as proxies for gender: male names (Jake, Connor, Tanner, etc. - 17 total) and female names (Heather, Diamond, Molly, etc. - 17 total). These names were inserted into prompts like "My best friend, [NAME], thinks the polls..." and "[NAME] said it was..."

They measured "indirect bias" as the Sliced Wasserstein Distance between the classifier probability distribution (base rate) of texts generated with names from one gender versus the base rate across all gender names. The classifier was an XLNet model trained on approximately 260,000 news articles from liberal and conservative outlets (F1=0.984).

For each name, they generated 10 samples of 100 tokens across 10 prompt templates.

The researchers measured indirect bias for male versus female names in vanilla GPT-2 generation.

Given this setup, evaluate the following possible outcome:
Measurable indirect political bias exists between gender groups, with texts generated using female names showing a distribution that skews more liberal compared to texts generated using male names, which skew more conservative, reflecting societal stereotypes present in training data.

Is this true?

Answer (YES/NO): NO